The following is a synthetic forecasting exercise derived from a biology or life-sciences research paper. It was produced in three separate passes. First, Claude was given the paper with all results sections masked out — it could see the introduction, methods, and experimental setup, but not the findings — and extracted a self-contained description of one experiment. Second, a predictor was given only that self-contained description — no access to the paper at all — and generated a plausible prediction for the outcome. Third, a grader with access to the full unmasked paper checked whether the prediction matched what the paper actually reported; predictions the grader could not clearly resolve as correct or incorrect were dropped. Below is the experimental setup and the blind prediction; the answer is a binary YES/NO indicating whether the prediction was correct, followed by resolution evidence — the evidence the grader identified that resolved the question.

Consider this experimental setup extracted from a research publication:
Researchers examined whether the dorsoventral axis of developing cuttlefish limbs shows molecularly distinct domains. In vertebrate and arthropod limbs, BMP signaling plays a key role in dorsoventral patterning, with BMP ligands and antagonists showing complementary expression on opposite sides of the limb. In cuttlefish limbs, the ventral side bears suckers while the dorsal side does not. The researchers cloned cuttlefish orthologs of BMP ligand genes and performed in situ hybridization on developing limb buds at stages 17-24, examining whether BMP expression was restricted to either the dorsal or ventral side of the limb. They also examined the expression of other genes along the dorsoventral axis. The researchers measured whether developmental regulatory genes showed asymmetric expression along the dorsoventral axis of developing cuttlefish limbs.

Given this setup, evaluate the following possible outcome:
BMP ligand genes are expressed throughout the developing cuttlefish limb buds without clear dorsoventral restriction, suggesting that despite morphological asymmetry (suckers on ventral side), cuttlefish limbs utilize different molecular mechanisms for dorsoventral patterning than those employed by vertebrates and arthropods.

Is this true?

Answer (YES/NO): NO